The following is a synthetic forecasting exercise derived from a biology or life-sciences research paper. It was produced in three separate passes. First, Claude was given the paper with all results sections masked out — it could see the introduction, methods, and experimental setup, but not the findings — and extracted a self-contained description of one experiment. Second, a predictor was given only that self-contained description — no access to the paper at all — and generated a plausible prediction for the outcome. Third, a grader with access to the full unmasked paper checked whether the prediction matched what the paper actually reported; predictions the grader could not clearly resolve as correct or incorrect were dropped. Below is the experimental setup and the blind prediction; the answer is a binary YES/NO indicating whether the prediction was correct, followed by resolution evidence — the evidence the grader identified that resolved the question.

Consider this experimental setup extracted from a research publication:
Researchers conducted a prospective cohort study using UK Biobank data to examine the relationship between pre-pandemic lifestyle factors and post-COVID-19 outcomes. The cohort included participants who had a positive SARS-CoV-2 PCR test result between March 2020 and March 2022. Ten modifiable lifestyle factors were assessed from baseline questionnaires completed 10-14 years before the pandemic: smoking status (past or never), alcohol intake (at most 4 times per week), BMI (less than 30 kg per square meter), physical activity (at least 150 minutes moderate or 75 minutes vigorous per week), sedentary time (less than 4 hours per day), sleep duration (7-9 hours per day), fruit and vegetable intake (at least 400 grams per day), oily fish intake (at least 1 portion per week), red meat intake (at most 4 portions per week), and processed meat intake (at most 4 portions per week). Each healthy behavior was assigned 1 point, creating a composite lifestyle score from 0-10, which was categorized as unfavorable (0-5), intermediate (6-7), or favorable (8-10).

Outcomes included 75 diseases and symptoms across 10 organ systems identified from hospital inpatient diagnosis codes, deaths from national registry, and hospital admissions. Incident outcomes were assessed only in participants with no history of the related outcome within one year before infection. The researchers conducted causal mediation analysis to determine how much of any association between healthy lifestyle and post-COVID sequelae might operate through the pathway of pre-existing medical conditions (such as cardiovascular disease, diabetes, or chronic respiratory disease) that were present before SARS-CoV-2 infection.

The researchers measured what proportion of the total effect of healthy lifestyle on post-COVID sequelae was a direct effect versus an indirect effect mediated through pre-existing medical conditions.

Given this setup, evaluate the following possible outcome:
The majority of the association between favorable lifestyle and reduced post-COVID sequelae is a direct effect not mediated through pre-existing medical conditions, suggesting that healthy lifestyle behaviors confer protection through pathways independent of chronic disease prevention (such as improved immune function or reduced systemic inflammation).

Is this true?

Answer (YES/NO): YES